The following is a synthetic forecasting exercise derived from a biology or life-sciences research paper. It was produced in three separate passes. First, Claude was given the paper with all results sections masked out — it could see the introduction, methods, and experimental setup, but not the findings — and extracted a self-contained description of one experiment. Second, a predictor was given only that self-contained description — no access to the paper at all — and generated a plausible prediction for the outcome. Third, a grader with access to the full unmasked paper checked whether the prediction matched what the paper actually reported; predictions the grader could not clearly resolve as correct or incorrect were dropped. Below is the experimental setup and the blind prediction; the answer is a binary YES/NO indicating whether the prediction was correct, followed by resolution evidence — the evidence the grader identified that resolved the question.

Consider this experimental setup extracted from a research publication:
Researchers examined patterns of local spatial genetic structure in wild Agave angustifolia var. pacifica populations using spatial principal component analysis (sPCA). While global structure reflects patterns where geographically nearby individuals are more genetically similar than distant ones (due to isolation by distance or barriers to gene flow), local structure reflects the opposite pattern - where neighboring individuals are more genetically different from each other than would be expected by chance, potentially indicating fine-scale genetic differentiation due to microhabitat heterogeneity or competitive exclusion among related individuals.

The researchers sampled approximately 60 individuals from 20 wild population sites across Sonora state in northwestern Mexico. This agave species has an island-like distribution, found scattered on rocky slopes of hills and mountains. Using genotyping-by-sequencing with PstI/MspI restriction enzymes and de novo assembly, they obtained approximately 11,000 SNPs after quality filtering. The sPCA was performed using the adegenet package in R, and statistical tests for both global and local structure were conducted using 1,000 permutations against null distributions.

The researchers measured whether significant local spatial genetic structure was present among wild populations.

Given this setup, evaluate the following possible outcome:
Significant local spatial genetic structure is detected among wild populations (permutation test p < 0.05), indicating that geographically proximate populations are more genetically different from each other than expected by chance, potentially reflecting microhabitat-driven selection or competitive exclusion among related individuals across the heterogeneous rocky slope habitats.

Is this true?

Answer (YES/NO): NO